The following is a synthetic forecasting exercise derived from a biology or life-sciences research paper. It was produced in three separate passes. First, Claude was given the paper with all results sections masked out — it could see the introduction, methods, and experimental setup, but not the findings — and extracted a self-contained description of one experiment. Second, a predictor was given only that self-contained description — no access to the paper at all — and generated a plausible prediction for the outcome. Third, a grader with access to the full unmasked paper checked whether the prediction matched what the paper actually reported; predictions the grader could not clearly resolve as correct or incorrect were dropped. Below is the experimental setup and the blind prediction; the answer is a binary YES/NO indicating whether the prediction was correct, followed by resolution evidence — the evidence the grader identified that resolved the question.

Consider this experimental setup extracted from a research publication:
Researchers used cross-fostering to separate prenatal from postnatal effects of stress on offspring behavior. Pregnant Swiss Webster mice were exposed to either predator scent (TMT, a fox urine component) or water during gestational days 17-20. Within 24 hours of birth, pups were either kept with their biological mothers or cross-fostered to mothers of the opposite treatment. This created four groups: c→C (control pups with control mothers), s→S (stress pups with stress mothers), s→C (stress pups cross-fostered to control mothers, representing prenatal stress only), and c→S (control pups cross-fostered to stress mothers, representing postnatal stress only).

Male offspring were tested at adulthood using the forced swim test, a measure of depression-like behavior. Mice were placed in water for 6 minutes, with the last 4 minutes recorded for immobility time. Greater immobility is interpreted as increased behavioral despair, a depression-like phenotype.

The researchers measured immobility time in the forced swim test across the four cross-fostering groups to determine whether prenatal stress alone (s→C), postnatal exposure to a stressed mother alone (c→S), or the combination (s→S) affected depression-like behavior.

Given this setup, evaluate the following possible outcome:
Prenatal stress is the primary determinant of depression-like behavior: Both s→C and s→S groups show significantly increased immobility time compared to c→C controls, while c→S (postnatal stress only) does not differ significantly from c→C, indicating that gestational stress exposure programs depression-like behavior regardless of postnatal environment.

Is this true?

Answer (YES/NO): NO